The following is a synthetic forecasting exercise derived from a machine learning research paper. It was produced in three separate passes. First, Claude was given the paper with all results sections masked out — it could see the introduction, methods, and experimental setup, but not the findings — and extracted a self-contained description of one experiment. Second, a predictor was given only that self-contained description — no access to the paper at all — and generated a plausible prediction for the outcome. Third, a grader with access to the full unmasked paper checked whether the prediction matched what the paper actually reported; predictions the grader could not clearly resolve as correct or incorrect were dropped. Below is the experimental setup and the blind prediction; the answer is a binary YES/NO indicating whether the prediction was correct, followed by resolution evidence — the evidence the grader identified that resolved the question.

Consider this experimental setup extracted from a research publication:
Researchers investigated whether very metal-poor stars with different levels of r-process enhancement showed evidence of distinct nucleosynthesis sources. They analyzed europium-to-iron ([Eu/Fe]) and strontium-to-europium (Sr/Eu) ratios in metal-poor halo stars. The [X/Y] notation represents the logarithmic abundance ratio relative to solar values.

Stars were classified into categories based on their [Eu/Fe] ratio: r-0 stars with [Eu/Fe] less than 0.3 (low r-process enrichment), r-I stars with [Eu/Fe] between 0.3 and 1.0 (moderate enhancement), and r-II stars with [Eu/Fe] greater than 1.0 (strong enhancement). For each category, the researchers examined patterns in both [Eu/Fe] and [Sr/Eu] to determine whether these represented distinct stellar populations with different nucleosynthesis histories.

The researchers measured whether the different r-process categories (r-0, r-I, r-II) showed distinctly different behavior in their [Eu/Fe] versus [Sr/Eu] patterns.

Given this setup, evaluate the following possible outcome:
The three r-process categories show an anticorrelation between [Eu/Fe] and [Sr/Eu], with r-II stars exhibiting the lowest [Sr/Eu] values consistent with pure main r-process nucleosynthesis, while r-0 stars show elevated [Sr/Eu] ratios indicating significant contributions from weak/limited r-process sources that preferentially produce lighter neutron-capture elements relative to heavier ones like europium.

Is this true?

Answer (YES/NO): YES